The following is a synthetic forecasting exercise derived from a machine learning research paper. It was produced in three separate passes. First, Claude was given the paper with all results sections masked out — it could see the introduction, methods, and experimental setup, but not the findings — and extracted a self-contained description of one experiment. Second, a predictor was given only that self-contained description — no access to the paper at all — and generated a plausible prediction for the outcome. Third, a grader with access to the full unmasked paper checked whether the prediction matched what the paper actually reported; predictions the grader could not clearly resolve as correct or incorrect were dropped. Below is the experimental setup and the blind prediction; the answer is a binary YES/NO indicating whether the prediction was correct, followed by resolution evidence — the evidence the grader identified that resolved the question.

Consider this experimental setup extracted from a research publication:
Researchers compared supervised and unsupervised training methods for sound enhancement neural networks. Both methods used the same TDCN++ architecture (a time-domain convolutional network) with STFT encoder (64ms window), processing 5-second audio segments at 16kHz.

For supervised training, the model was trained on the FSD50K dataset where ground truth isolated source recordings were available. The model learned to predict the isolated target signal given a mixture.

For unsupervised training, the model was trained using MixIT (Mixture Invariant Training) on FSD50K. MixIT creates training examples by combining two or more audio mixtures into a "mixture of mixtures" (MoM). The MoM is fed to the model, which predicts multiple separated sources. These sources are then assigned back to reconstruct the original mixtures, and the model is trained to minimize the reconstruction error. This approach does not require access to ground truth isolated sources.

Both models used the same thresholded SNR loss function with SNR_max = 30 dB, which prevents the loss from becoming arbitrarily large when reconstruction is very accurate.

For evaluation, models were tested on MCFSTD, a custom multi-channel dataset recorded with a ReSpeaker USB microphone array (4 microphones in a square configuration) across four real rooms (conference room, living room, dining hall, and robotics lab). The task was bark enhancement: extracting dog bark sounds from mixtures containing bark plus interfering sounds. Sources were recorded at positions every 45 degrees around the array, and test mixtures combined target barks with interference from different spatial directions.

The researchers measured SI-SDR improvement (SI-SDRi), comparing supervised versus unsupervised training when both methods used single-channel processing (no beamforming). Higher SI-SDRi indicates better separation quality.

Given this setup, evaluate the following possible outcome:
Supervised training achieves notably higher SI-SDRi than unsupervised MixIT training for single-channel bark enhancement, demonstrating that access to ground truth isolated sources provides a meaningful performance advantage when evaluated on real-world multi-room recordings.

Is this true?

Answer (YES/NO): NO